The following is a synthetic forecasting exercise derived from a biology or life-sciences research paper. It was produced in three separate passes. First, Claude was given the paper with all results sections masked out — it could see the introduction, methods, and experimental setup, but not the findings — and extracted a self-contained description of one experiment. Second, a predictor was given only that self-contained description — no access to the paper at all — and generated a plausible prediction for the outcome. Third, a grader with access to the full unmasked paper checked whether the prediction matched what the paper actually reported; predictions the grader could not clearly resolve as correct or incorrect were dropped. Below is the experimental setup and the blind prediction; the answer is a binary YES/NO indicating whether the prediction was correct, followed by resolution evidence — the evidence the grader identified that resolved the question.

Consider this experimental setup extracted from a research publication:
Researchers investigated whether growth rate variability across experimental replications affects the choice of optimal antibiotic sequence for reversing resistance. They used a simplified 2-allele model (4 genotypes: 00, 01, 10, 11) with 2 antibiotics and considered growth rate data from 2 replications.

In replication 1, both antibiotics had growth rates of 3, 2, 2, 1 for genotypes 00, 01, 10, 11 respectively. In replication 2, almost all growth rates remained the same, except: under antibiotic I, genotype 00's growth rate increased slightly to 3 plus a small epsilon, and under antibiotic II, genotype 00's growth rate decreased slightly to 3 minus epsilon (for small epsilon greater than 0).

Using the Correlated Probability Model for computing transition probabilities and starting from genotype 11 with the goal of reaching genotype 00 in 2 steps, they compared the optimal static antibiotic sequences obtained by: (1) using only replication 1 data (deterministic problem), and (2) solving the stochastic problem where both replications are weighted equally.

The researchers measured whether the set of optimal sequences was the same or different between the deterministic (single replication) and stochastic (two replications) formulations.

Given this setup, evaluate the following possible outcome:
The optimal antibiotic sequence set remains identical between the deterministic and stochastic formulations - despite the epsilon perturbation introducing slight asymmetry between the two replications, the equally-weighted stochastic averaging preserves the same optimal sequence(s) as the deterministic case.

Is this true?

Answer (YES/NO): NO